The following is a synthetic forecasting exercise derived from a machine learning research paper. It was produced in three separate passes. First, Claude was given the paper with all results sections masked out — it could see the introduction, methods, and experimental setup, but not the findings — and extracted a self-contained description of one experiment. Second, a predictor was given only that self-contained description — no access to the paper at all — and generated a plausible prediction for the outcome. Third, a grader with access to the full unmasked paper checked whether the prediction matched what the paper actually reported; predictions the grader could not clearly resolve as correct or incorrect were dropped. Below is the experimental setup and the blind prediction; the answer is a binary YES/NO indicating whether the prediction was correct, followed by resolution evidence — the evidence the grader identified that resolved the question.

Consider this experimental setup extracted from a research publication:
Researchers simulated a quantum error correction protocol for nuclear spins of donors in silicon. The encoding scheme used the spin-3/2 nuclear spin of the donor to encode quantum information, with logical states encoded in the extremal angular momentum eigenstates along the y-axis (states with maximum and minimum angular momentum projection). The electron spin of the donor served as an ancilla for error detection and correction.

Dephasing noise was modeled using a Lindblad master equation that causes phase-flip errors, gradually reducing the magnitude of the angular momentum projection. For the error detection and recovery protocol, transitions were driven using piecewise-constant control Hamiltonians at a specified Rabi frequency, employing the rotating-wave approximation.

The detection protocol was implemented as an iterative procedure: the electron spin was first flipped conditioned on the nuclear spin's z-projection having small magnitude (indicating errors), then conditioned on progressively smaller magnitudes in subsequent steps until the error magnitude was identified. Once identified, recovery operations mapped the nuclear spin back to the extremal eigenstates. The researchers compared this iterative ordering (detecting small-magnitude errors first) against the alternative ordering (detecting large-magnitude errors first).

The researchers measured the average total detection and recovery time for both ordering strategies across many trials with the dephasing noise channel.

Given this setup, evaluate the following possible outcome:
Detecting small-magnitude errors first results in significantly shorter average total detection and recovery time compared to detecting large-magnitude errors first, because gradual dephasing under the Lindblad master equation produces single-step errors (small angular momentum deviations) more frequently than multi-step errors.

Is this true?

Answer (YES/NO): YES